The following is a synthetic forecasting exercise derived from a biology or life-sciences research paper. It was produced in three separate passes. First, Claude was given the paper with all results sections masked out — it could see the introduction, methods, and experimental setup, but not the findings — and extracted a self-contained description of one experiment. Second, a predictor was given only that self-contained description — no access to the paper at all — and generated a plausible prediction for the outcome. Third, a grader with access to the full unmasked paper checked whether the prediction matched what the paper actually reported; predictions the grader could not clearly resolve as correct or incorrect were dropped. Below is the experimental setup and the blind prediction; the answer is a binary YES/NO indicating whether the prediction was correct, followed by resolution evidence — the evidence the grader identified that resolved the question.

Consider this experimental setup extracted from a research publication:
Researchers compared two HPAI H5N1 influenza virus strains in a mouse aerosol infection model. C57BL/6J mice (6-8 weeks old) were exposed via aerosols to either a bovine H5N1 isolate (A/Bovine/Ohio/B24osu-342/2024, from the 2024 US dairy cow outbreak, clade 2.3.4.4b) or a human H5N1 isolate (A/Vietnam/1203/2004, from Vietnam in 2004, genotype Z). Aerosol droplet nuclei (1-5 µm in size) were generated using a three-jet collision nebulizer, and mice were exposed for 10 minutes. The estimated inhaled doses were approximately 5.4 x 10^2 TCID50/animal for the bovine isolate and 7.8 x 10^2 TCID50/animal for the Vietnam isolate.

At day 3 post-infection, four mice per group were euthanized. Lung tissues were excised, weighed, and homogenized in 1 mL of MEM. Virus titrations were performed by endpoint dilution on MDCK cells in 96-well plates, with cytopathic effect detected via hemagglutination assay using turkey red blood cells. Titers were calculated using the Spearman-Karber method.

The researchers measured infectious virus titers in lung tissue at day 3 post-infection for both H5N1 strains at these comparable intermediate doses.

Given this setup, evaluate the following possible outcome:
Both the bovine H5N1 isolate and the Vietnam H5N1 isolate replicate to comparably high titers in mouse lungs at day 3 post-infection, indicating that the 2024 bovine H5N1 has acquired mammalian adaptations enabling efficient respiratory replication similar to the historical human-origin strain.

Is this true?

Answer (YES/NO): YES